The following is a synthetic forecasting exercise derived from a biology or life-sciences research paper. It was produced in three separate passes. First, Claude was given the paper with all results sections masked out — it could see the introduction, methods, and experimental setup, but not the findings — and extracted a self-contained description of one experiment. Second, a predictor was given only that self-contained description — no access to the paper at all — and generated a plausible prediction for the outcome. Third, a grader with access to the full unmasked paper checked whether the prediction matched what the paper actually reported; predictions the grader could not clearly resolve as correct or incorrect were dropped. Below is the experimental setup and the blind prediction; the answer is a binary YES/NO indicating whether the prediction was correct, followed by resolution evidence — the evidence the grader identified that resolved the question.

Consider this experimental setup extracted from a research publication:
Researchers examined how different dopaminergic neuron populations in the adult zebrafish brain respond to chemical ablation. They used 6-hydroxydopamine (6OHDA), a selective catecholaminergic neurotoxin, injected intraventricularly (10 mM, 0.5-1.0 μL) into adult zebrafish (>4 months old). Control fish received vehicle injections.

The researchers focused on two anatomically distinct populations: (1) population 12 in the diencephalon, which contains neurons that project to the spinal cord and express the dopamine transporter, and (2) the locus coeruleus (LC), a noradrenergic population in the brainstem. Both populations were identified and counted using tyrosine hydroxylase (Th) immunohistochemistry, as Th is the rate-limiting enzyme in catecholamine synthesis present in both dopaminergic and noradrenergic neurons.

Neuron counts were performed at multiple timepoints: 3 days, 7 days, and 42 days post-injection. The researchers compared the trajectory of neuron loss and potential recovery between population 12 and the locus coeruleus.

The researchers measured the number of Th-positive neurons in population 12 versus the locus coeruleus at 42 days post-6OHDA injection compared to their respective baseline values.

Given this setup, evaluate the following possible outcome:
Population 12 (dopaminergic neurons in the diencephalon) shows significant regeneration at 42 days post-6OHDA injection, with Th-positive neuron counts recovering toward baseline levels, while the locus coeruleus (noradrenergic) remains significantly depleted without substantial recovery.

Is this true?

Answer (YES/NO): NO